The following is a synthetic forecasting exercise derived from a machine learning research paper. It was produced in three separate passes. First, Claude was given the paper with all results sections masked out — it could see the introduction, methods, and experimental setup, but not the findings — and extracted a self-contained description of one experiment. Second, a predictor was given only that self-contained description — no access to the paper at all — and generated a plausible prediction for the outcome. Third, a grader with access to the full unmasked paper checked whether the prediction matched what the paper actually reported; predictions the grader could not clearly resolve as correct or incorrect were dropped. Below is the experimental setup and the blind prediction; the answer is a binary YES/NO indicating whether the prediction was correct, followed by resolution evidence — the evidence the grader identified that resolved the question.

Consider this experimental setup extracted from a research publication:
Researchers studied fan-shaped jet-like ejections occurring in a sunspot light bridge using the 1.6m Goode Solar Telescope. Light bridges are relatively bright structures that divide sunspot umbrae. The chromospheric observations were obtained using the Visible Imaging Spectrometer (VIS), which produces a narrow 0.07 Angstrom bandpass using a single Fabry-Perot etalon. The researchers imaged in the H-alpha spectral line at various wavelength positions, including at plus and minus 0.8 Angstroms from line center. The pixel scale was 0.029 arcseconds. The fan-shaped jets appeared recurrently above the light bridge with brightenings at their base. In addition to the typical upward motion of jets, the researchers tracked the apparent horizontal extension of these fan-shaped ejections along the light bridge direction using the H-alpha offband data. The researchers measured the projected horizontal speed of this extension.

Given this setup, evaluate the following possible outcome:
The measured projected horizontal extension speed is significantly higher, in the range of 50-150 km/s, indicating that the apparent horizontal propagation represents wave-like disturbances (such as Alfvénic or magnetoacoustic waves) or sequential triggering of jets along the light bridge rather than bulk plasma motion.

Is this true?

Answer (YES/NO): NO